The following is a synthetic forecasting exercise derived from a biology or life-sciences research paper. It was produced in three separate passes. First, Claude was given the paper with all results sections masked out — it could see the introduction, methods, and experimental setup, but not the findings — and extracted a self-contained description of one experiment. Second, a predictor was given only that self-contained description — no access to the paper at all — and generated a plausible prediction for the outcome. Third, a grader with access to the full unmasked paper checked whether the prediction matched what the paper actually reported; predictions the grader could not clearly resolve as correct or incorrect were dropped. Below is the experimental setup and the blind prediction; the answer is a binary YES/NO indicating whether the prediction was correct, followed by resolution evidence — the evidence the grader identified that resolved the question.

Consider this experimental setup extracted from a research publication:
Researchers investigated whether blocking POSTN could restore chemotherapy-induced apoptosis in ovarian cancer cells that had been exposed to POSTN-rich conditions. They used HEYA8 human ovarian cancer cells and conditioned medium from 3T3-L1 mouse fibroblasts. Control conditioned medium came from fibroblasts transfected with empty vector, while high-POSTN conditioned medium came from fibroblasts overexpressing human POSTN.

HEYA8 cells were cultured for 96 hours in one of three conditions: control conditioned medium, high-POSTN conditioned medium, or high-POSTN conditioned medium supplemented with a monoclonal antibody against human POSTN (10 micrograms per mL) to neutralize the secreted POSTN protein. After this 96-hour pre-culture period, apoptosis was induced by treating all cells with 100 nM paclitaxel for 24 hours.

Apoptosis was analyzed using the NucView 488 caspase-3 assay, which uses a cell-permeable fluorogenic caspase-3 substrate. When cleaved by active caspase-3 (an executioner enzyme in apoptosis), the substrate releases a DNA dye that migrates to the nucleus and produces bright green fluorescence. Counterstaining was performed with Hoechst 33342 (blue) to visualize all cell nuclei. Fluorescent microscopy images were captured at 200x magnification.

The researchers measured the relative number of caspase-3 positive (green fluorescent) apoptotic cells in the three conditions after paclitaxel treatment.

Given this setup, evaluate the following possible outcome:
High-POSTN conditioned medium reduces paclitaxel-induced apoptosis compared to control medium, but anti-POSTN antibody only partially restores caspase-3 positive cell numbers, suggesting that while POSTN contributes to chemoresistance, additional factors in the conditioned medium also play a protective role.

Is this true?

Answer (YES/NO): YES